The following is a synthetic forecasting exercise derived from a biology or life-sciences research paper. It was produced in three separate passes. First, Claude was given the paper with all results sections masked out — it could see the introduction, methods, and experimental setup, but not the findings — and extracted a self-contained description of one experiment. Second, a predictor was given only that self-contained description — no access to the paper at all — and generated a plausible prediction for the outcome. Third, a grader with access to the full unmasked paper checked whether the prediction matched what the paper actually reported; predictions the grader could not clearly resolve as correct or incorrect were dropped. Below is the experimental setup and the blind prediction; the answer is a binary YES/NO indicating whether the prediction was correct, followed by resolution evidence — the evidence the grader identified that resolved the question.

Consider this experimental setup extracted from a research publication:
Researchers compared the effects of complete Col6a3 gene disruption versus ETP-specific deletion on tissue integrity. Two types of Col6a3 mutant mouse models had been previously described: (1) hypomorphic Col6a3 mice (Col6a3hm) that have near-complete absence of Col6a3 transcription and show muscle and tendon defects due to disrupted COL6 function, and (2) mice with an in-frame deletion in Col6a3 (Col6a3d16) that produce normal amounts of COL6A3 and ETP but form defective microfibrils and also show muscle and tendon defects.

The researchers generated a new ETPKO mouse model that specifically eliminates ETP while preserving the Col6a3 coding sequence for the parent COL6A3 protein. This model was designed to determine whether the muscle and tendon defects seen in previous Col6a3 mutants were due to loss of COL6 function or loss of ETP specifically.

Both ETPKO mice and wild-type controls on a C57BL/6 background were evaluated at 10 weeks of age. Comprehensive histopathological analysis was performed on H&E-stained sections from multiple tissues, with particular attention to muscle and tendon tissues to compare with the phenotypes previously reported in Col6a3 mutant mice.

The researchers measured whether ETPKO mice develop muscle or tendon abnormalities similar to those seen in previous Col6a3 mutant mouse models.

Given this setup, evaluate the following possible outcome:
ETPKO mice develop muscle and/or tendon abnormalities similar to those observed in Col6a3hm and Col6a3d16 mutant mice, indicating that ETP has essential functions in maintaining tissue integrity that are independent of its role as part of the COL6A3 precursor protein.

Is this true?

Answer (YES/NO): NO